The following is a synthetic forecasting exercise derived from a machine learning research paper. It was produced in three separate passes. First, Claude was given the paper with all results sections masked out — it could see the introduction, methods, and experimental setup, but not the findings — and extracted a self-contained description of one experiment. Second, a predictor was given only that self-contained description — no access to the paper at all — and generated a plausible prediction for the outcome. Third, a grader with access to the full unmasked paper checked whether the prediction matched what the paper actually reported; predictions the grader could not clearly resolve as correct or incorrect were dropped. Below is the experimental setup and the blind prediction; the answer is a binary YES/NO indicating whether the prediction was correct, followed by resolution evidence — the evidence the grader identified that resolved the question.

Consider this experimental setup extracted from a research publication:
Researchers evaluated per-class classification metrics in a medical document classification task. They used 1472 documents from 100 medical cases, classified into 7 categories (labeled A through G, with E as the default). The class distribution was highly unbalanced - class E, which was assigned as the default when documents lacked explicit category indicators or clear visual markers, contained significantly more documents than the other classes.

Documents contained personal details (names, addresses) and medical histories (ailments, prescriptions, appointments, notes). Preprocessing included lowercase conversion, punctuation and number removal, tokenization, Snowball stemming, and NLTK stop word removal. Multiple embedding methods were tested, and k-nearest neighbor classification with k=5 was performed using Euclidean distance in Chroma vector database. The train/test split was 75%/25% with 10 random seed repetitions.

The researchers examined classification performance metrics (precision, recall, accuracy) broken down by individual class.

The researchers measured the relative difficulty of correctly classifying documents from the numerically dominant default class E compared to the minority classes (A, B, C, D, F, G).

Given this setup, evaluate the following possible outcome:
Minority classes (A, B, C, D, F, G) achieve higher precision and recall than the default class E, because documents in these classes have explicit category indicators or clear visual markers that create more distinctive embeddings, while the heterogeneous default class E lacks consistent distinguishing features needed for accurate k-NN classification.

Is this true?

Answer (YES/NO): NO